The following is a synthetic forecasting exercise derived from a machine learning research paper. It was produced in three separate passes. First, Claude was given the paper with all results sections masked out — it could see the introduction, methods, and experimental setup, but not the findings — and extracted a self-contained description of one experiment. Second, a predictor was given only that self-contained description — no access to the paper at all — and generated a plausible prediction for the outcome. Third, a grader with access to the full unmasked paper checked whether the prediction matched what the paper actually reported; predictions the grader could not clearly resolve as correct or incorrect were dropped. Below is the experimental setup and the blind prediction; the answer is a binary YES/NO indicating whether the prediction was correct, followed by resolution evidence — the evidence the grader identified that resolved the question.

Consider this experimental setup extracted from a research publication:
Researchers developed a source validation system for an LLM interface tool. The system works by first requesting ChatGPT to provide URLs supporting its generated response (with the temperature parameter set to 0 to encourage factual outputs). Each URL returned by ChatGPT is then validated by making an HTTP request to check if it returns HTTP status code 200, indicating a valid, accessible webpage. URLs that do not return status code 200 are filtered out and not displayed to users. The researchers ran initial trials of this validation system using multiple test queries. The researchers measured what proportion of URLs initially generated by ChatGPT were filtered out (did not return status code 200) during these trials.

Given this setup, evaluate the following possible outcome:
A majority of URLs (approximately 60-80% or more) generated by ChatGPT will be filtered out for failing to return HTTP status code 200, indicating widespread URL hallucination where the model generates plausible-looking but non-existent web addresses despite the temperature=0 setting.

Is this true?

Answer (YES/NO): NO